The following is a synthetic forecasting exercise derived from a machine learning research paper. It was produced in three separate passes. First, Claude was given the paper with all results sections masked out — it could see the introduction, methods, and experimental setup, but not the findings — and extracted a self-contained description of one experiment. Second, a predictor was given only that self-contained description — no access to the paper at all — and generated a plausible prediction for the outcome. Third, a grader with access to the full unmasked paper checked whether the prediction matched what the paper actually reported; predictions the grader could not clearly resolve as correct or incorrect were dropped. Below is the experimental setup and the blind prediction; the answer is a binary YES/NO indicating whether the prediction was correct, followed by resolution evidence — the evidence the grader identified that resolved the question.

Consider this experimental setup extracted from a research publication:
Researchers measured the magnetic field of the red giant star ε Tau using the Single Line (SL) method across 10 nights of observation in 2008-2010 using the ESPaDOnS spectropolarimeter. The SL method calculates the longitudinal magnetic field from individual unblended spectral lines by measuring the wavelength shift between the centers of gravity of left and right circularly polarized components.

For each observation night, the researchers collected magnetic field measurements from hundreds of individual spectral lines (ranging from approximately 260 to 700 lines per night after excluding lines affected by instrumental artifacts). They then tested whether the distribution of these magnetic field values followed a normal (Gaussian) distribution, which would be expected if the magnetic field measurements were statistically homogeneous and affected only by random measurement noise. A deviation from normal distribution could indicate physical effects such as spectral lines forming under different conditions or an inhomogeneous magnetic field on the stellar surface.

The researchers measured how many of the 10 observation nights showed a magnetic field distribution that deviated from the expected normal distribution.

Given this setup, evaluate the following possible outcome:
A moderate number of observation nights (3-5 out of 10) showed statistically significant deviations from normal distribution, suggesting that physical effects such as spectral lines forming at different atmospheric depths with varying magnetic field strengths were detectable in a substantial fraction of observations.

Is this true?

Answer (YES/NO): NO